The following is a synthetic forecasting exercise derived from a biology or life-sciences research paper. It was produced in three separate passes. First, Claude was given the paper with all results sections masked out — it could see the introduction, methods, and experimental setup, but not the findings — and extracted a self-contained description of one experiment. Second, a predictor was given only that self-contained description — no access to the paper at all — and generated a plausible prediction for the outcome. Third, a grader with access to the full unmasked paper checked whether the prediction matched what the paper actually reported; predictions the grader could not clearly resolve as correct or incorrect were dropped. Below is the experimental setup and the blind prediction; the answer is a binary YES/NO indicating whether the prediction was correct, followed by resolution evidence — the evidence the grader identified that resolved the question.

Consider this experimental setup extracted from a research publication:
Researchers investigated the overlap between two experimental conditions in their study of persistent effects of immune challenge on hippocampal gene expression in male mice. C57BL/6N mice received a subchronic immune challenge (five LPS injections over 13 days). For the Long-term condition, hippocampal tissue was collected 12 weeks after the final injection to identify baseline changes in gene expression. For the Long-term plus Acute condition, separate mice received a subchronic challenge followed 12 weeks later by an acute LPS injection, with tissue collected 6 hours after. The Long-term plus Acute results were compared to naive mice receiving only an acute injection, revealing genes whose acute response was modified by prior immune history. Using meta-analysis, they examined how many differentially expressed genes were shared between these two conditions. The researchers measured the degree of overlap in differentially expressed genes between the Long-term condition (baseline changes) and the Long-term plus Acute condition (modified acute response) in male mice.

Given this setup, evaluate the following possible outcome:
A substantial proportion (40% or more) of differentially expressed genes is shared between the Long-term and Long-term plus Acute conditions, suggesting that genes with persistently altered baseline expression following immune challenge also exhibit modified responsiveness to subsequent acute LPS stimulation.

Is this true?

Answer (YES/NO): NO